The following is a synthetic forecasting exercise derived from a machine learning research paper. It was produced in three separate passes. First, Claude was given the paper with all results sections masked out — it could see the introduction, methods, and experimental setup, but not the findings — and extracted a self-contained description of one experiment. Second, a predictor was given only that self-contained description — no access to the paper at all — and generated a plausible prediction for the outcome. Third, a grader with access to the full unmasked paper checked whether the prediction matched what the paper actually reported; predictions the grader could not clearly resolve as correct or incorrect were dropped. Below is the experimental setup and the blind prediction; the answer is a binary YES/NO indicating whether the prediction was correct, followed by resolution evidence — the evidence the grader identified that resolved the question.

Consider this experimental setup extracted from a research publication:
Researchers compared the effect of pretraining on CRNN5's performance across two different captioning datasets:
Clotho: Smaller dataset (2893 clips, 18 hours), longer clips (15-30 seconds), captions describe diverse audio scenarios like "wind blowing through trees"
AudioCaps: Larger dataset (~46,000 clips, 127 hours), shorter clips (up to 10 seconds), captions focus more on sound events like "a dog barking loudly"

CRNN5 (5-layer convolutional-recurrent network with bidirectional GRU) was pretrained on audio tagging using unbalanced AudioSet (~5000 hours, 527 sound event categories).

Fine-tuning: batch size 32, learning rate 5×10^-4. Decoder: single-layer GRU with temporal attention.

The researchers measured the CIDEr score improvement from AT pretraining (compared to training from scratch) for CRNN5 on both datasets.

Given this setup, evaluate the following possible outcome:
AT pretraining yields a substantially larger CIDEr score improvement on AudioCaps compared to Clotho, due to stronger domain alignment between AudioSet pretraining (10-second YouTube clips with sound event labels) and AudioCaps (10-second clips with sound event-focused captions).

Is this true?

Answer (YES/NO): YES